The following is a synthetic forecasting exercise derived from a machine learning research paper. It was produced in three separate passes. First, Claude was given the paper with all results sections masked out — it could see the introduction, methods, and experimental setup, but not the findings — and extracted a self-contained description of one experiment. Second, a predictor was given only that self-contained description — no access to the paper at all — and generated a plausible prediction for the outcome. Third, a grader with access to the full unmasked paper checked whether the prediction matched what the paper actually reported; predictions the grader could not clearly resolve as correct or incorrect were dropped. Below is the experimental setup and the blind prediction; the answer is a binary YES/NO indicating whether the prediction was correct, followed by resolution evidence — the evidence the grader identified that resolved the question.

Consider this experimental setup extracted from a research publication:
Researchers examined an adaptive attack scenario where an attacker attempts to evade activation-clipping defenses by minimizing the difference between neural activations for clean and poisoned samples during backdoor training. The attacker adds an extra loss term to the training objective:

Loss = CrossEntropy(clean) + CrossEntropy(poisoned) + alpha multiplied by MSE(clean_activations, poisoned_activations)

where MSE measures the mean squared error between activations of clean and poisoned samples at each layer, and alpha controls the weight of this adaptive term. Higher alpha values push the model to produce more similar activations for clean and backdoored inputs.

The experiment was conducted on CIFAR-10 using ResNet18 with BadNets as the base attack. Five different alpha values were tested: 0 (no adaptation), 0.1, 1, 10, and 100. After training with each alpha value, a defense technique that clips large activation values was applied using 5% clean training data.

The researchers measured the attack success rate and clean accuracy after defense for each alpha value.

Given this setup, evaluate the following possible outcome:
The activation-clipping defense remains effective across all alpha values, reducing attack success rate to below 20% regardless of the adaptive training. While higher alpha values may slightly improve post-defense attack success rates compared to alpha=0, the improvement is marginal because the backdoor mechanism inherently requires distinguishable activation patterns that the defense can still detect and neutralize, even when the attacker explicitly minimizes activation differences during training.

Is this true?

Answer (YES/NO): YES